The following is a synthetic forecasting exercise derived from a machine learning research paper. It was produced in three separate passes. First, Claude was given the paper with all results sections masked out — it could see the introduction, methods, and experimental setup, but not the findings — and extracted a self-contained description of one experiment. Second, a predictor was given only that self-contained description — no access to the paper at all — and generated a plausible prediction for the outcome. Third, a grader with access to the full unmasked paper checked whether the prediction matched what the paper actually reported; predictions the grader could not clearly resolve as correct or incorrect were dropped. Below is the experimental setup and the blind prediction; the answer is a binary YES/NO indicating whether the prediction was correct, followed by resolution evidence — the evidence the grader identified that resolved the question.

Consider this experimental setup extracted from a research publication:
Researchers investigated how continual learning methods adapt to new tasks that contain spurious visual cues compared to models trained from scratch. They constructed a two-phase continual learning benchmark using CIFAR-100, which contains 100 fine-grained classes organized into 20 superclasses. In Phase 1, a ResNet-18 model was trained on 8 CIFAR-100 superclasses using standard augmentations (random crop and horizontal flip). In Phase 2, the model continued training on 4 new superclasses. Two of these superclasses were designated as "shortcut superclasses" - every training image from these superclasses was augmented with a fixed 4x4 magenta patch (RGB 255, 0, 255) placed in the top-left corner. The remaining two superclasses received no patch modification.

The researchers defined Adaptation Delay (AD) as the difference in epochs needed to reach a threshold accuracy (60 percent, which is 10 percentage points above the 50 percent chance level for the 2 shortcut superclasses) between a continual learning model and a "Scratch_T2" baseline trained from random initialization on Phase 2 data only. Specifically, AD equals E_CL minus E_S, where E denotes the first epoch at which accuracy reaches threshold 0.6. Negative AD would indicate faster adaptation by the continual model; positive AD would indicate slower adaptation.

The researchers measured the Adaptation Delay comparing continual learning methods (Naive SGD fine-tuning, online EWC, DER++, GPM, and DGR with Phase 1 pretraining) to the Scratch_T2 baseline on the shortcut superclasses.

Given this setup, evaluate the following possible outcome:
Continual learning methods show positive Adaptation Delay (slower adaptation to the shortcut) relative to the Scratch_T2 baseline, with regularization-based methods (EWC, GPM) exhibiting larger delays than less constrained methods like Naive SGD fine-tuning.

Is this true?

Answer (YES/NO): NO